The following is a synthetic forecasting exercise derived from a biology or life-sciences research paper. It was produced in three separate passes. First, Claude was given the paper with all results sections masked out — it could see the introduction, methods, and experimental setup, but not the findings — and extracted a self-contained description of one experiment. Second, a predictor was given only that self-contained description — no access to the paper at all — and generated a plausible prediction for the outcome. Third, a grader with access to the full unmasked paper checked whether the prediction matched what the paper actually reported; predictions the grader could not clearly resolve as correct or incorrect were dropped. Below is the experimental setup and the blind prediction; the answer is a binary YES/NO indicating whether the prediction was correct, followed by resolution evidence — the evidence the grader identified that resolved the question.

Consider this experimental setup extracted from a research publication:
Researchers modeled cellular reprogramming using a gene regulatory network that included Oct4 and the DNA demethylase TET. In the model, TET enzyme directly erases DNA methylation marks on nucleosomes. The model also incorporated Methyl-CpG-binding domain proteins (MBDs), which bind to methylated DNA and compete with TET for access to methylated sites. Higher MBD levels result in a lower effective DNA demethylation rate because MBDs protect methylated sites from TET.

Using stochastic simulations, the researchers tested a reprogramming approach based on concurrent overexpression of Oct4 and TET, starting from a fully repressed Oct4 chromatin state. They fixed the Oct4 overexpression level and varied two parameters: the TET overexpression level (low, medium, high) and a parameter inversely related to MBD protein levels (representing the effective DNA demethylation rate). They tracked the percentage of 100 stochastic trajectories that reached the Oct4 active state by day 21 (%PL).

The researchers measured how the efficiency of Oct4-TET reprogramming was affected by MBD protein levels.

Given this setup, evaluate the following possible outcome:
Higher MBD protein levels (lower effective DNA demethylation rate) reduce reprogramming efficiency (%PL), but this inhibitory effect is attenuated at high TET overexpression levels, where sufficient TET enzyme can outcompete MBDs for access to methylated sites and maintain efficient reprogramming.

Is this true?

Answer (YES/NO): NO